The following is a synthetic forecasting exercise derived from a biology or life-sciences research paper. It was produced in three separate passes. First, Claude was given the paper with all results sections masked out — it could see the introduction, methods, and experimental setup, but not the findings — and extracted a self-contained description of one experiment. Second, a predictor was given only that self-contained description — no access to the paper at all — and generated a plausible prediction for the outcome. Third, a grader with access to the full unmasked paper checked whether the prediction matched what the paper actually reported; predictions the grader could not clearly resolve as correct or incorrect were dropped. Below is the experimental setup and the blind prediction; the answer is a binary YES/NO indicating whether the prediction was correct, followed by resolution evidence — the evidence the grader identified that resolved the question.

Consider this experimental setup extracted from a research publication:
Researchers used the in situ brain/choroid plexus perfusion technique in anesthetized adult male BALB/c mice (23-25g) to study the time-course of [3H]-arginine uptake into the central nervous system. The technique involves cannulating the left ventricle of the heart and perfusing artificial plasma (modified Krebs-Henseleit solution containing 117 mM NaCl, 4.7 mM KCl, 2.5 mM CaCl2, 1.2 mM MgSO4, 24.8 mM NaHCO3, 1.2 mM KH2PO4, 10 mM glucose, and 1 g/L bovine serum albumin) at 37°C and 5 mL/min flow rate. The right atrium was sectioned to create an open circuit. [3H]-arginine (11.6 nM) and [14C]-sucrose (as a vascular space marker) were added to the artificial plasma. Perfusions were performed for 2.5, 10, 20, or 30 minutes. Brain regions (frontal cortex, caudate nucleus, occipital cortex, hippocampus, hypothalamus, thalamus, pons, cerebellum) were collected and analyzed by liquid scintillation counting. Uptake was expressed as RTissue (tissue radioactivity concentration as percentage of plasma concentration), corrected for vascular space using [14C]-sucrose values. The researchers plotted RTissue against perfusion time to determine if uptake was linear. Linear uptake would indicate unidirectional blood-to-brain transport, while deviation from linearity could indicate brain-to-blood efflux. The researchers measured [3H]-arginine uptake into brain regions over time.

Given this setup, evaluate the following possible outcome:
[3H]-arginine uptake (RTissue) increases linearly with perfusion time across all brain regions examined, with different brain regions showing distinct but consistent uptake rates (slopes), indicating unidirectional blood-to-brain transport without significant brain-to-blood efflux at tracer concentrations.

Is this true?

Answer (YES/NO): NO